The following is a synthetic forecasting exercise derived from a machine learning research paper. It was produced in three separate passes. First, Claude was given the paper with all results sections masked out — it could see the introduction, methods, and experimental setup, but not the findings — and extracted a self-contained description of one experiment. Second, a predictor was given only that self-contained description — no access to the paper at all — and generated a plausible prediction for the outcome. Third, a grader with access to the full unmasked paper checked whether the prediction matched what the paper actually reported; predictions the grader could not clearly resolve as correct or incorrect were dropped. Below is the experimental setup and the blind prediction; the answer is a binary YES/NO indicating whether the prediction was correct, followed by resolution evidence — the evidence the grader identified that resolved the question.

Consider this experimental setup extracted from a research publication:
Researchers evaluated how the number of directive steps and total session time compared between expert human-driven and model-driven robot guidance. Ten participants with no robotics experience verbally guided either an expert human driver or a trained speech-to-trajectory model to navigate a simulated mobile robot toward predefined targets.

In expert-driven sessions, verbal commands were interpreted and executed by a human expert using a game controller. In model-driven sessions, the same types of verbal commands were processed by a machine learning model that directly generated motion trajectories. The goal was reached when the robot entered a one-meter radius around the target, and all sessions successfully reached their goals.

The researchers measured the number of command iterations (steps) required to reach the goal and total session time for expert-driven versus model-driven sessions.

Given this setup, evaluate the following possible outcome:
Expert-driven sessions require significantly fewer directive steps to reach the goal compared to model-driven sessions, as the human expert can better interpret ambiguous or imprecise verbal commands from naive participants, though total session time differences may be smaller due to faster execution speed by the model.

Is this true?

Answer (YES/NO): NO